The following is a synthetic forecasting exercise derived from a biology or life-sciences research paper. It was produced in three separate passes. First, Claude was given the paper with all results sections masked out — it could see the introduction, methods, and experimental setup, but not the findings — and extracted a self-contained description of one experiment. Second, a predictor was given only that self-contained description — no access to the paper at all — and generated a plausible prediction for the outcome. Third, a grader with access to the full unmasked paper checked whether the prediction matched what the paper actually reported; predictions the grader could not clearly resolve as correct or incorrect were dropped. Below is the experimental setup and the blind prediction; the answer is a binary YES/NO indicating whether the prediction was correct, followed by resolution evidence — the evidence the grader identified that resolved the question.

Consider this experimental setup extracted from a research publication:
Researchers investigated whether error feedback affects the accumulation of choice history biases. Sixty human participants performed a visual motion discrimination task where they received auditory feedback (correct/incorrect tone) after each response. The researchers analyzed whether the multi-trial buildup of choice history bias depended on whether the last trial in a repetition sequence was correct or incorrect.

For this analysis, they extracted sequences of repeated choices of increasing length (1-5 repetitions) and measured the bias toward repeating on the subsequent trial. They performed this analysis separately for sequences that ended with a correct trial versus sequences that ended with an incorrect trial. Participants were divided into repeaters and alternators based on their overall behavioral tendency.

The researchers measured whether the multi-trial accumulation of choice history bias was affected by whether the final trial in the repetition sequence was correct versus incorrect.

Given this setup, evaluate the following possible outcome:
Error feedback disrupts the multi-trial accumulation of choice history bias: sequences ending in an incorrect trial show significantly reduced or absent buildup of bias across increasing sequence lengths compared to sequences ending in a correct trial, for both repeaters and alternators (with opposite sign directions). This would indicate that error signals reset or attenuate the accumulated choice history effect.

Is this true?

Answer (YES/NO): NO